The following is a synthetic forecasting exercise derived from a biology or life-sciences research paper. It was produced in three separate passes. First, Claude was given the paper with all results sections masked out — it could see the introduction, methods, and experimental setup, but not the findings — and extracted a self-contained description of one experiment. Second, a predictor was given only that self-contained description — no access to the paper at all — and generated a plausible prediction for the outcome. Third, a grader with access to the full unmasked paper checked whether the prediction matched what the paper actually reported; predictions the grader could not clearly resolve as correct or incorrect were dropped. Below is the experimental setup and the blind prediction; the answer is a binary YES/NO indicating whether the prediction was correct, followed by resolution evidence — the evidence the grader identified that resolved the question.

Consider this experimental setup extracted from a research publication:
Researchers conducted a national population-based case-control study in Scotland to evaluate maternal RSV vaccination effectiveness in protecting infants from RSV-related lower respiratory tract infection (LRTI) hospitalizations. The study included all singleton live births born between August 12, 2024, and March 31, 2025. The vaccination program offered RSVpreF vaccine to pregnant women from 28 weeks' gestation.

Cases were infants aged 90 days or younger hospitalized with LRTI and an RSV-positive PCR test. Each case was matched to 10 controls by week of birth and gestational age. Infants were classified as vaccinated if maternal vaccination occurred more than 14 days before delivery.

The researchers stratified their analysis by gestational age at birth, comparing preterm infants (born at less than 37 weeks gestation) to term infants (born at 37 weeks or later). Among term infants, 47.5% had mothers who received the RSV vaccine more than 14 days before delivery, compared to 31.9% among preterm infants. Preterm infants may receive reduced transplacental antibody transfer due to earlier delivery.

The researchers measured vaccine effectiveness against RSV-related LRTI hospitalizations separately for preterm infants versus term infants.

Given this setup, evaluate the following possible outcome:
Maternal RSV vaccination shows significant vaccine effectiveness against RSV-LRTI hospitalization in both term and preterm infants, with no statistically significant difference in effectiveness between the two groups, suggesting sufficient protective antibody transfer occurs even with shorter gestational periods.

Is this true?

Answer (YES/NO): YES